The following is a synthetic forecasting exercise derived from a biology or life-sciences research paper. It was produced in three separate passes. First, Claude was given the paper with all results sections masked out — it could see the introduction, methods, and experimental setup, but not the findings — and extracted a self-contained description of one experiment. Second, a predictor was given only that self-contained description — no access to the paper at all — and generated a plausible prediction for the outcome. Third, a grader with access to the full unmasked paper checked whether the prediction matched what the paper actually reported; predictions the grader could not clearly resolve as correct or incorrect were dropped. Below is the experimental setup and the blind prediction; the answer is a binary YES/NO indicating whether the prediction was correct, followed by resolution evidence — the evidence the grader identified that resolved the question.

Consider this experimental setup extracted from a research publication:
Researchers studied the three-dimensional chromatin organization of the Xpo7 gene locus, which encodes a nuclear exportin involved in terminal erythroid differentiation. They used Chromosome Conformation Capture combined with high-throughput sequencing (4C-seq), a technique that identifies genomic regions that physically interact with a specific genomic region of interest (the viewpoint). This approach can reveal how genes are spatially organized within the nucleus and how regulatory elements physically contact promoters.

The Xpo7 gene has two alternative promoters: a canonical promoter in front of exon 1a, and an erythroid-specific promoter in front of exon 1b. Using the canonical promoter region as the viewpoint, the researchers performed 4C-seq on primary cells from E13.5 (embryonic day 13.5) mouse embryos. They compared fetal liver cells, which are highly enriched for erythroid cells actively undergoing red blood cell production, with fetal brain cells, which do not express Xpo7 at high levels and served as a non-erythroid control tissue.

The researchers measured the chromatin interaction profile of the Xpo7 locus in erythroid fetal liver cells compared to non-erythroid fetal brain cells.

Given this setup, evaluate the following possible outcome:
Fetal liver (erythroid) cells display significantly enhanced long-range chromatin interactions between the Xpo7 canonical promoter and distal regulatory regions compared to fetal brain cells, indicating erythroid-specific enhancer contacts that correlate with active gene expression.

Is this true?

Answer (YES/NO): NO